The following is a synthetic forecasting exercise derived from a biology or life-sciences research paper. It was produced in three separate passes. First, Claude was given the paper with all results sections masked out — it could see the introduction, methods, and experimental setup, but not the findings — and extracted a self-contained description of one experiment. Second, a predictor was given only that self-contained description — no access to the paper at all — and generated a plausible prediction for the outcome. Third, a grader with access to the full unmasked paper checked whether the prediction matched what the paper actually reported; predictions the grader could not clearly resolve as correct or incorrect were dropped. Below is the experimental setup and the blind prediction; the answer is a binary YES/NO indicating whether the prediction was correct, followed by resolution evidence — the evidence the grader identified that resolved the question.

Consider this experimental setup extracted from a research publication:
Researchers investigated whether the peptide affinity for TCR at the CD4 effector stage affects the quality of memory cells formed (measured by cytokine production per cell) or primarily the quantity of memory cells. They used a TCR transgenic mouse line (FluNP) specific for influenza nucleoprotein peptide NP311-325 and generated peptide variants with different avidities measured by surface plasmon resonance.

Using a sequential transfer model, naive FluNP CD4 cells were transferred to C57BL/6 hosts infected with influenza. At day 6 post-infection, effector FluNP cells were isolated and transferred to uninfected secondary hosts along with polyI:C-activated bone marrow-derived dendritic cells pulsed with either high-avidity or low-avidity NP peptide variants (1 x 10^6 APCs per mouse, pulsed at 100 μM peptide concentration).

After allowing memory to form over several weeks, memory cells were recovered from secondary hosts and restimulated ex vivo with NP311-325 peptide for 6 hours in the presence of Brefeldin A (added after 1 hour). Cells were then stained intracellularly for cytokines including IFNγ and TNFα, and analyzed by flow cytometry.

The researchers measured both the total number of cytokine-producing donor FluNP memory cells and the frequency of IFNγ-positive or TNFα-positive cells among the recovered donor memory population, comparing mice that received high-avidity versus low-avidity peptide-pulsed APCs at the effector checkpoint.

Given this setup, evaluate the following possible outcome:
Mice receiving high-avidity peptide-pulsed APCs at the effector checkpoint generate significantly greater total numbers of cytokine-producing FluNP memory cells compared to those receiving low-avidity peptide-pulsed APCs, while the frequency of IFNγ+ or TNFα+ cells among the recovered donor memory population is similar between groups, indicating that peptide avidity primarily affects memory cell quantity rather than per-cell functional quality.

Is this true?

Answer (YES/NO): YES